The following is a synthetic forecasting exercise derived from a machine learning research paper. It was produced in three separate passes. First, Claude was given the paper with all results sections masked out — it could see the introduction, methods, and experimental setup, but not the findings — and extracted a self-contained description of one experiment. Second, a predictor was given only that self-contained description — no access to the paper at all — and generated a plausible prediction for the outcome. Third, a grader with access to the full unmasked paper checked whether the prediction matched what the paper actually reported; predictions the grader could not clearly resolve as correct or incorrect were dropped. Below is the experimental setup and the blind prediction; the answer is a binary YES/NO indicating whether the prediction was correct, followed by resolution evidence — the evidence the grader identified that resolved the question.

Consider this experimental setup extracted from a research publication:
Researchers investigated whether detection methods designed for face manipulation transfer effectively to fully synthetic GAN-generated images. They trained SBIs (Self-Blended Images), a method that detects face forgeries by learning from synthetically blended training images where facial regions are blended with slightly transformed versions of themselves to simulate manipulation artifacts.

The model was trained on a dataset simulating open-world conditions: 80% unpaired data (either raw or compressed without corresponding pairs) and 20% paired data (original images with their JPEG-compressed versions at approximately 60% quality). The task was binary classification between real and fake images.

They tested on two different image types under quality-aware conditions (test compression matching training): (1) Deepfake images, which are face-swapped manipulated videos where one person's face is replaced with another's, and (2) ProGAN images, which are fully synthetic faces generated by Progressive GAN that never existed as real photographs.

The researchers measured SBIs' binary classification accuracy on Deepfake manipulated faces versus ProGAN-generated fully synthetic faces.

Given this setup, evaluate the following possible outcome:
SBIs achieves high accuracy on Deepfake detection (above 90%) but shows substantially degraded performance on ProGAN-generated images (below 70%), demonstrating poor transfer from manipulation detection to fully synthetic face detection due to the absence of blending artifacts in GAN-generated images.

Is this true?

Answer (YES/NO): NO